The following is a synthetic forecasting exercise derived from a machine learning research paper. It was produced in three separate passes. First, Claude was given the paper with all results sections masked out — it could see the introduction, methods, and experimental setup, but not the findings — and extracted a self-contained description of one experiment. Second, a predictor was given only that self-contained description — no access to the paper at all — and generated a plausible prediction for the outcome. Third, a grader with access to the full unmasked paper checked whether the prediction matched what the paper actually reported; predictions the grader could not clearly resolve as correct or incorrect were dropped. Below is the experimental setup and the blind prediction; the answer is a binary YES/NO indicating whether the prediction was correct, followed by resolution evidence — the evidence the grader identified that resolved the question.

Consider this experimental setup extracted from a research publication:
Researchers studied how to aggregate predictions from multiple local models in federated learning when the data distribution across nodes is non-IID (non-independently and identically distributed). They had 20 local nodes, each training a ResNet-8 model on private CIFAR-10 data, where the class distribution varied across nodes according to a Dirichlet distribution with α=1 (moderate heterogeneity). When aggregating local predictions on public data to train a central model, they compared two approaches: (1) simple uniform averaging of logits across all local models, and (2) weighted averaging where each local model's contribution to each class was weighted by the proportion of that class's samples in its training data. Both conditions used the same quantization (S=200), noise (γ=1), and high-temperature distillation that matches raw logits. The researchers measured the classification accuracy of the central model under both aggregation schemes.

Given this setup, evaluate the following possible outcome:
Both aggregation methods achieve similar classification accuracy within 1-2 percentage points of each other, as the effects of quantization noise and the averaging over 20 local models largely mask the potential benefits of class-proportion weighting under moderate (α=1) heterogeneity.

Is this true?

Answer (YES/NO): YES